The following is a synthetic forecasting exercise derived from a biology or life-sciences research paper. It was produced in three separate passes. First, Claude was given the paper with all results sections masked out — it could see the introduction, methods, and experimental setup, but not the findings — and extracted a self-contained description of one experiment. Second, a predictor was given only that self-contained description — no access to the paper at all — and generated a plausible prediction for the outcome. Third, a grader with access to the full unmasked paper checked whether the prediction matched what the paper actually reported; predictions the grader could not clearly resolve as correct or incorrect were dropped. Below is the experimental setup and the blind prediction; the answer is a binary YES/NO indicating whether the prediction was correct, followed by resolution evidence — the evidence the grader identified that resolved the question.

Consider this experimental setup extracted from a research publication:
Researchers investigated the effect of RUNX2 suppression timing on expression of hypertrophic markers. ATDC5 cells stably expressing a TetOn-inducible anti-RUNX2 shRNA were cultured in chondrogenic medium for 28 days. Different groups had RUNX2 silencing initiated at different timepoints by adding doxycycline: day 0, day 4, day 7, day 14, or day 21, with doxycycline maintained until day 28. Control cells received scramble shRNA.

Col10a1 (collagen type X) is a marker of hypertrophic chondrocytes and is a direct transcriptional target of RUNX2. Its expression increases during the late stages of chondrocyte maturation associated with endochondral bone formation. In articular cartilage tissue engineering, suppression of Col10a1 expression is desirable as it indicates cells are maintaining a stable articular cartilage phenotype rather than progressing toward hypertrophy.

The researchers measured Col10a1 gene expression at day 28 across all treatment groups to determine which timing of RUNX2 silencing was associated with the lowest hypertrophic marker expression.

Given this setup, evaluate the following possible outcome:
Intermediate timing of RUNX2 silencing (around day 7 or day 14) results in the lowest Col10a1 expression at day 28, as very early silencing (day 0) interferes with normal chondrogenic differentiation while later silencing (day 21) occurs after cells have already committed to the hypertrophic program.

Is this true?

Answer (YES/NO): NO